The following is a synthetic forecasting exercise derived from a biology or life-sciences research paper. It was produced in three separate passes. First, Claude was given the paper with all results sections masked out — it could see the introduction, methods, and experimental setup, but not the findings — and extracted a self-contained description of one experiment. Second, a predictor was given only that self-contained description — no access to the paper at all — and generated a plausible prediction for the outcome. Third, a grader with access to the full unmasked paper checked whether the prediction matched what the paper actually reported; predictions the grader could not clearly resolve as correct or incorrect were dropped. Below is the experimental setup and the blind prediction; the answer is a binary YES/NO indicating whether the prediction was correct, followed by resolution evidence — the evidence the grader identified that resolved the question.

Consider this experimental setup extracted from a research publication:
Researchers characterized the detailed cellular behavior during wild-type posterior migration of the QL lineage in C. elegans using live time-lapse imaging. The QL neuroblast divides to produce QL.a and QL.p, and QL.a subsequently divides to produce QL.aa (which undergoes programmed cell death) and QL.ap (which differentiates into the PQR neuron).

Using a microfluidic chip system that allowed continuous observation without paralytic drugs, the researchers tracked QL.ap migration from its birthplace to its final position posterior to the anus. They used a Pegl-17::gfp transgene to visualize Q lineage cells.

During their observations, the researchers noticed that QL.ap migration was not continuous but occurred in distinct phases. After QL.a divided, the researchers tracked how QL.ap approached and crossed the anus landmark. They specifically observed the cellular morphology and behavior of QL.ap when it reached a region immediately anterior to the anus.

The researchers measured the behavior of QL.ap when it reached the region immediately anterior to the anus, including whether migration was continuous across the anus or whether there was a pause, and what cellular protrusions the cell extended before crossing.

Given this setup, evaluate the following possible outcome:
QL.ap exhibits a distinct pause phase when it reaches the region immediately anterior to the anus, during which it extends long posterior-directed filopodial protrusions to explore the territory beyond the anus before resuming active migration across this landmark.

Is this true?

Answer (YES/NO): NO